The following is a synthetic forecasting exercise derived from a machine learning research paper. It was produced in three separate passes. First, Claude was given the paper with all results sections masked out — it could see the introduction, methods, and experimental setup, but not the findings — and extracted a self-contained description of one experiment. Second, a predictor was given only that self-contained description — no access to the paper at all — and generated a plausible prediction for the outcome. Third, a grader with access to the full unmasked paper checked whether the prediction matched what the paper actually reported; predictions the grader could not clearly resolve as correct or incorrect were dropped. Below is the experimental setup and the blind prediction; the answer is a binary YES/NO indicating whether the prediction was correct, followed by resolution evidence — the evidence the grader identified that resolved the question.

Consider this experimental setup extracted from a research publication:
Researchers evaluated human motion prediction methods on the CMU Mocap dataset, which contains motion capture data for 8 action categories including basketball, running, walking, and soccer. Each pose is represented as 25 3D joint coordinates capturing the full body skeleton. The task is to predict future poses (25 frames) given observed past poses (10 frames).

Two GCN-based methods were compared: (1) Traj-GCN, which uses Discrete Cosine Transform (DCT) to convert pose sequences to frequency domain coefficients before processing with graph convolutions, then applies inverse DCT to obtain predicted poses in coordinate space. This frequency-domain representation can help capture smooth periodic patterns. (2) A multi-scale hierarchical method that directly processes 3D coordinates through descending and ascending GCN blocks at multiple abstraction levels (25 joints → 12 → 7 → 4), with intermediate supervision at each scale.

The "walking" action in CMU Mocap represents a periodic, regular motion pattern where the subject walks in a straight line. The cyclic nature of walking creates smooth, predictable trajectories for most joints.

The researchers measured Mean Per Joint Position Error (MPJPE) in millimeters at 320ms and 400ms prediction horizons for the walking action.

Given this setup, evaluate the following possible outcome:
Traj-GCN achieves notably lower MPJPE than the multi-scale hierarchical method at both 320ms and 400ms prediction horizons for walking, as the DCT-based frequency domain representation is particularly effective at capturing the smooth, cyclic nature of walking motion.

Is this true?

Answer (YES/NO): NO